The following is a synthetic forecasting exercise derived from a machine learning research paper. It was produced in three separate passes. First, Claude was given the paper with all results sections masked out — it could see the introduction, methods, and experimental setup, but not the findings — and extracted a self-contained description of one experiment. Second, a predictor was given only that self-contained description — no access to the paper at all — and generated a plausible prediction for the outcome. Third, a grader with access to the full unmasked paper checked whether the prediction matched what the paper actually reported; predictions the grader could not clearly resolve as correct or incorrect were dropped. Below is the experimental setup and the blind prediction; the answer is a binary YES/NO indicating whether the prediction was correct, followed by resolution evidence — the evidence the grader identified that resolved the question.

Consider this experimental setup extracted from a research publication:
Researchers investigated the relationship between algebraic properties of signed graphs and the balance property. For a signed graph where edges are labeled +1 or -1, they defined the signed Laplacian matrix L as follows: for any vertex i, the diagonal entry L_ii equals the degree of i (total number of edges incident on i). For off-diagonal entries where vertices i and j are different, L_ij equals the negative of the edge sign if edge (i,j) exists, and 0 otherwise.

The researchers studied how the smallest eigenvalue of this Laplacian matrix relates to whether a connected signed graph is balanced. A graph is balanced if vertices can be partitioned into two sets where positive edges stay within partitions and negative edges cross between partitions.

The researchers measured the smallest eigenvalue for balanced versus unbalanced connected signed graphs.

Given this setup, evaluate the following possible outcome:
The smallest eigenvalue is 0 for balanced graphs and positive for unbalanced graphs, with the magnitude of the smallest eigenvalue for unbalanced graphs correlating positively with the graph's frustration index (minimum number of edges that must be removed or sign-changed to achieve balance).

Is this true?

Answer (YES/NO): NO